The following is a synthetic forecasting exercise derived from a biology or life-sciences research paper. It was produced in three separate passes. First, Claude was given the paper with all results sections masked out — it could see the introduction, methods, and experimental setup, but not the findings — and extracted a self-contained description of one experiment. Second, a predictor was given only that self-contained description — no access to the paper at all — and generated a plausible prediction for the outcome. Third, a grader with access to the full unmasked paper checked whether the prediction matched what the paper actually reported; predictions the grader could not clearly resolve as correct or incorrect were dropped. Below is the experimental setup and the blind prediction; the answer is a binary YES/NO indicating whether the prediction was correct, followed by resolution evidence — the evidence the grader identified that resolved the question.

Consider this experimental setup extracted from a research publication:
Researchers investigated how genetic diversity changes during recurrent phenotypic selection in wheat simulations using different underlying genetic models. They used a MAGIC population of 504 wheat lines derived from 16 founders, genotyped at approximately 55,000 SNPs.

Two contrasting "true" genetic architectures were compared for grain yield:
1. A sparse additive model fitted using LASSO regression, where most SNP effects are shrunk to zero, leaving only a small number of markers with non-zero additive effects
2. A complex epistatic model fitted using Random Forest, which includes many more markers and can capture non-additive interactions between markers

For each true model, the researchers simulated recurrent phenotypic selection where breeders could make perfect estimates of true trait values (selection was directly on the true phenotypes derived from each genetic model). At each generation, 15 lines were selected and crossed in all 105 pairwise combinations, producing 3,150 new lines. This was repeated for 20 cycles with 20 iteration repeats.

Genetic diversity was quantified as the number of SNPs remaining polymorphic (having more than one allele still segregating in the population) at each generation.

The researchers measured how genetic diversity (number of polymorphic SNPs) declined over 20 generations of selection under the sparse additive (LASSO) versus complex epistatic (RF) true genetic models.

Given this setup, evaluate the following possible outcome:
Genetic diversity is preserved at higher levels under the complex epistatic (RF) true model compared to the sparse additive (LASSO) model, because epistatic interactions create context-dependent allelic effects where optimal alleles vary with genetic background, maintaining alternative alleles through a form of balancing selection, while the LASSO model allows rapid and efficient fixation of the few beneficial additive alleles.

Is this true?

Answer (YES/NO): YES